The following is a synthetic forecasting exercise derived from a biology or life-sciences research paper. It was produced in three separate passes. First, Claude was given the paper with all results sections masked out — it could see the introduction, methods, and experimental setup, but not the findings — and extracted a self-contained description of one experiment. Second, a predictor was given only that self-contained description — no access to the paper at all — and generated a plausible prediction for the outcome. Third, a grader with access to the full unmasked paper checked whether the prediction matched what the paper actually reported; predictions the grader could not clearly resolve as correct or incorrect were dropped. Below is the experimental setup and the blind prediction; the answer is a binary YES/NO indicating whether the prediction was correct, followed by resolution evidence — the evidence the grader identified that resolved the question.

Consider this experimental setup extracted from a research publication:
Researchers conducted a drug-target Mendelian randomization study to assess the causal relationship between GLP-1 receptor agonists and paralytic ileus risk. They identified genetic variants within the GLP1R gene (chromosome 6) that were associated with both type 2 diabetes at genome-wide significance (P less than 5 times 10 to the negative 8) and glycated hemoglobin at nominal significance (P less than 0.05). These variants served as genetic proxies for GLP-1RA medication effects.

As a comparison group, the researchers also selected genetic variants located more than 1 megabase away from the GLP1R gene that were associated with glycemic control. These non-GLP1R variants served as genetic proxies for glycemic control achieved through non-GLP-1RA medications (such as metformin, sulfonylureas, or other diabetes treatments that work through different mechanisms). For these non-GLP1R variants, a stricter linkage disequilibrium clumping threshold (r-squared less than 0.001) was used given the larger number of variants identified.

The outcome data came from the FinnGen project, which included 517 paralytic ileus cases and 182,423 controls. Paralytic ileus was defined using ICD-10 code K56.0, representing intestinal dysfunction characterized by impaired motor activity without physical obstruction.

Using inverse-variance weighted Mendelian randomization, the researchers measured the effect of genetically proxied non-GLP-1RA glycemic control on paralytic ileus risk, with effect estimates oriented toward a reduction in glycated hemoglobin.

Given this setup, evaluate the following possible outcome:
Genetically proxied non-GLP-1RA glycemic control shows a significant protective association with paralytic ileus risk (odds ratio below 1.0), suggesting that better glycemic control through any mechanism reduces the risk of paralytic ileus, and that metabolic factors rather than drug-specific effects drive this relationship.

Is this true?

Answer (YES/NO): NO